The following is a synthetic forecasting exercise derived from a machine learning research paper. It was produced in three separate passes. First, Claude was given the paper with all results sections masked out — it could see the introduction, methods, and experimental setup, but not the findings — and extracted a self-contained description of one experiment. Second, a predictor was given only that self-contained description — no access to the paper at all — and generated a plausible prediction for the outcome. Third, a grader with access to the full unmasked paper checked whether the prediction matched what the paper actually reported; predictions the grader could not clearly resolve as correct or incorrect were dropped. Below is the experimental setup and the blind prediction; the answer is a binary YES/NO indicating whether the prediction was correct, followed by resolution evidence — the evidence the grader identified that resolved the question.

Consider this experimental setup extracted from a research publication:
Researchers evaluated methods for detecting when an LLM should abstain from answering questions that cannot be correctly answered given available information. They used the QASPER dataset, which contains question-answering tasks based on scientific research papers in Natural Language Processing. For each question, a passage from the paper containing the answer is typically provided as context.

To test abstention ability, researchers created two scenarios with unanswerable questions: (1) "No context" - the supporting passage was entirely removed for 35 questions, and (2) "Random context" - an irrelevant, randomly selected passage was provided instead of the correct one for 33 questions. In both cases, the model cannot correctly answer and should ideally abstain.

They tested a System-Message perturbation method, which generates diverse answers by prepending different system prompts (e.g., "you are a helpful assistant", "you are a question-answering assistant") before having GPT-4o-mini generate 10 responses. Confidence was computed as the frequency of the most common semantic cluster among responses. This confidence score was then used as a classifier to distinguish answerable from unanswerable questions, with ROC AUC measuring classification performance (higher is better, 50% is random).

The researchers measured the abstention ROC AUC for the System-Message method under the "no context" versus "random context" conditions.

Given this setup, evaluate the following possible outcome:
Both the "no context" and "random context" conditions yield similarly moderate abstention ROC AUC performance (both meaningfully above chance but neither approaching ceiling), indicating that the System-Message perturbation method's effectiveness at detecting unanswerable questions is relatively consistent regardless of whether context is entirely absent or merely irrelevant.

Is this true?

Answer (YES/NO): NO